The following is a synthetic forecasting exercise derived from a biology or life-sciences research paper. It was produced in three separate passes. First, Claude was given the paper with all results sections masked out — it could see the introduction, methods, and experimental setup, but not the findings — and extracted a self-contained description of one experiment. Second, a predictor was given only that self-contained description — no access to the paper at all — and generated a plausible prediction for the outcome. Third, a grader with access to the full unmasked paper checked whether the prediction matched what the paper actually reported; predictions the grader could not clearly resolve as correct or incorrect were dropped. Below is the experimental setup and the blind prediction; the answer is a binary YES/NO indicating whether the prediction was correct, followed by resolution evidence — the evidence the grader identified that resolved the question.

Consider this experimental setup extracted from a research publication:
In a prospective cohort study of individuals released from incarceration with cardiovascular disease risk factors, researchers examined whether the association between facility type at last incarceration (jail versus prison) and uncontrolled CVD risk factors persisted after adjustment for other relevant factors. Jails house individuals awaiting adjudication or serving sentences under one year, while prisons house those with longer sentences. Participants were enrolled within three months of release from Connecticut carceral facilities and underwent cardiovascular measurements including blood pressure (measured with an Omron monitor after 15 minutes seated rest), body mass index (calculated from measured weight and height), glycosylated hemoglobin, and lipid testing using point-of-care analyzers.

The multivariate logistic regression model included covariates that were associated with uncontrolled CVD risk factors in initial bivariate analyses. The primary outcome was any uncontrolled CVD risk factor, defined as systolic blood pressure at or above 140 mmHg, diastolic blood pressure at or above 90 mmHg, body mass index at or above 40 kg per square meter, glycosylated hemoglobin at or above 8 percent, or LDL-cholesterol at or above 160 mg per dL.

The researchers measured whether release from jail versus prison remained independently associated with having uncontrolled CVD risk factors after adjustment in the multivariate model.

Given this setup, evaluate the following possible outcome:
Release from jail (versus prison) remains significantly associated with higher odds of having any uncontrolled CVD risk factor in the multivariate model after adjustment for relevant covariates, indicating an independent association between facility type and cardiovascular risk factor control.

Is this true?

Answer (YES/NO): YES